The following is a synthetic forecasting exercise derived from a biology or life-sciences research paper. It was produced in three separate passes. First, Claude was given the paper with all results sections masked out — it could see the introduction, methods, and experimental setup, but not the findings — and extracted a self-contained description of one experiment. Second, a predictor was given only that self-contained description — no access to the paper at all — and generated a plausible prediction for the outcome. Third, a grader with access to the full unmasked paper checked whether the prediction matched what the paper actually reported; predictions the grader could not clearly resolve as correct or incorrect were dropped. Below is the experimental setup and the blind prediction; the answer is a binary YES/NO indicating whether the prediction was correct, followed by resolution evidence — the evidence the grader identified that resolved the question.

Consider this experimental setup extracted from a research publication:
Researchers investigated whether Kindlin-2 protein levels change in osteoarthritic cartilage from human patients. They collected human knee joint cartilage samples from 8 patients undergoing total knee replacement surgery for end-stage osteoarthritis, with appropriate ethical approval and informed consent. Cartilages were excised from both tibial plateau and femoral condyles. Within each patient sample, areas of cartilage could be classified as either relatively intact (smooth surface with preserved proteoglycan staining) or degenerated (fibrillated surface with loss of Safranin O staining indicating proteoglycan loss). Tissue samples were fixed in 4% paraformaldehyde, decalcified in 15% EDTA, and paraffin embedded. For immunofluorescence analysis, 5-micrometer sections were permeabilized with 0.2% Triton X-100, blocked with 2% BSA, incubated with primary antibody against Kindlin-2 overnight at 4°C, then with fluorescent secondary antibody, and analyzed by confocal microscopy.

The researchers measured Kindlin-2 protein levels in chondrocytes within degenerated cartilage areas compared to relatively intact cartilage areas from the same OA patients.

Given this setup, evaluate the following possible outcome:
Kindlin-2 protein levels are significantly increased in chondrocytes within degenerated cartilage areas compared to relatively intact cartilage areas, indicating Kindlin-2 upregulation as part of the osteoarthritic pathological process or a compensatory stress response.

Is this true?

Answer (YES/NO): NO